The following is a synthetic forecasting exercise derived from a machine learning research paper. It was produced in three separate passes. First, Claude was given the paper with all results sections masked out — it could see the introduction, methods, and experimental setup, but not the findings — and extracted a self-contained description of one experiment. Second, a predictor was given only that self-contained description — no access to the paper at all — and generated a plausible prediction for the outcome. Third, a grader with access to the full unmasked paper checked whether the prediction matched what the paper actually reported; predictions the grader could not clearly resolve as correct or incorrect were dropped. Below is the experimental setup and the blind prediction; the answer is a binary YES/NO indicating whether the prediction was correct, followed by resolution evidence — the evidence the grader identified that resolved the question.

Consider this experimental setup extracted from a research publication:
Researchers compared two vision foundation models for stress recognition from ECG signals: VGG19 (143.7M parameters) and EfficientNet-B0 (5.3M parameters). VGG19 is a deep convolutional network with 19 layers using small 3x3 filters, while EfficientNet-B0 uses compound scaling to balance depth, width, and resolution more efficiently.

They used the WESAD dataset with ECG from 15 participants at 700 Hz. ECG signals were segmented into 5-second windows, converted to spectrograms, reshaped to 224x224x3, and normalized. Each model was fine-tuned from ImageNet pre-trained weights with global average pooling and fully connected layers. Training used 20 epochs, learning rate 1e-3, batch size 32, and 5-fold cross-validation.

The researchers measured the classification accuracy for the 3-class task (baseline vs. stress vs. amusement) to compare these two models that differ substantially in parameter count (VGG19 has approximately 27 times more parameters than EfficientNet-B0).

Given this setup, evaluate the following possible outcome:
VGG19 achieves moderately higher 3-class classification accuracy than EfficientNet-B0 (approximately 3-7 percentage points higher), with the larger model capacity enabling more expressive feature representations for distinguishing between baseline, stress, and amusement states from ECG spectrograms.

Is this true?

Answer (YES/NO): NO